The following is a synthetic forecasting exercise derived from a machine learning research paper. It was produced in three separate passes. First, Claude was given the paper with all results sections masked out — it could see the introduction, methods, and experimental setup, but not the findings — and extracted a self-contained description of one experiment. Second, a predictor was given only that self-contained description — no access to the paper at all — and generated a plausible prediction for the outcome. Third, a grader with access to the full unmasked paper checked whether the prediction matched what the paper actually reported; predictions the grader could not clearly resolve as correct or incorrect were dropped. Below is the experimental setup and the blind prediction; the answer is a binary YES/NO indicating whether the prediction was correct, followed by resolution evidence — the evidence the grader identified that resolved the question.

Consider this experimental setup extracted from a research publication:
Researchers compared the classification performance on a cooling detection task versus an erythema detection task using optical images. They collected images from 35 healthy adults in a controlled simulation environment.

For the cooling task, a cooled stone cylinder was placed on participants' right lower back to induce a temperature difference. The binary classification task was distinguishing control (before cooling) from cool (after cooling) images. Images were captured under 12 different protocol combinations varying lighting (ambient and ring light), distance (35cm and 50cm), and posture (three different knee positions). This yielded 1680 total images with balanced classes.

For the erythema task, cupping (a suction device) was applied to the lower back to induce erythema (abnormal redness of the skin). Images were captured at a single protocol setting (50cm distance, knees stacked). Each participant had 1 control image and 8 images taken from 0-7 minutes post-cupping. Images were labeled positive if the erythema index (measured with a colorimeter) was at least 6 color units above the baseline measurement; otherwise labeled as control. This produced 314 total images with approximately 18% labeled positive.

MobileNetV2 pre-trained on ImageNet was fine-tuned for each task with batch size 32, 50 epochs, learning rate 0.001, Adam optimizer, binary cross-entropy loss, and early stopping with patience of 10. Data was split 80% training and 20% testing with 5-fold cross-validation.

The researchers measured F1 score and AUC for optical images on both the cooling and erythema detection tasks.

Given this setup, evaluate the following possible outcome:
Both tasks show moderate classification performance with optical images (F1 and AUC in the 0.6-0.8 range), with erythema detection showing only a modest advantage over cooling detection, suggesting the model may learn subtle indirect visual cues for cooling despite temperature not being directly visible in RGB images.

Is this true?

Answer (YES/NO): NO